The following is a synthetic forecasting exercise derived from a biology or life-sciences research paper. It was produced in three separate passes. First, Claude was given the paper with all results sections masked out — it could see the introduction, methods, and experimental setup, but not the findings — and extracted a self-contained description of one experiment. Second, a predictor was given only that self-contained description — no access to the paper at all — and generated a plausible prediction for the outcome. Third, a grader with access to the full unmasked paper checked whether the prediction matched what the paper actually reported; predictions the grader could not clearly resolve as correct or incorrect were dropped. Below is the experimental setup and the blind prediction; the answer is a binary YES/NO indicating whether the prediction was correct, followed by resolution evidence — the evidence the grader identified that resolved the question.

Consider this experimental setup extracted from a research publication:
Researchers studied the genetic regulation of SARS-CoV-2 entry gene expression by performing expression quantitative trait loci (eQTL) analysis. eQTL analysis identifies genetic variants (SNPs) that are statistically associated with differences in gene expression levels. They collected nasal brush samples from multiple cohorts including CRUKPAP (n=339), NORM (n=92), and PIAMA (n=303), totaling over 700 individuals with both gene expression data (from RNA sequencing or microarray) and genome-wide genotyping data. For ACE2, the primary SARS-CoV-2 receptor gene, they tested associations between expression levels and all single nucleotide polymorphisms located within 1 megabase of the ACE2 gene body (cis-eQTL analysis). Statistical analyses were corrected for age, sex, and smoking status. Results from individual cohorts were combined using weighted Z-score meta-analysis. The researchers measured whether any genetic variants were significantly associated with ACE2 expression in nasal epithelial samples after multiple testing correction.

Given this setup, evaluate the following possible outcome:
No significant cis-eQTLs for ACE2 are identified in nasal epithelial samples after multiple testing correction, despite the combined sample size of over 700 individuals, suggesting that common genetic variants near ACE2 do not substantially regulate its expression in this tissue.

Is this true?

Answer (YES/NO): YES